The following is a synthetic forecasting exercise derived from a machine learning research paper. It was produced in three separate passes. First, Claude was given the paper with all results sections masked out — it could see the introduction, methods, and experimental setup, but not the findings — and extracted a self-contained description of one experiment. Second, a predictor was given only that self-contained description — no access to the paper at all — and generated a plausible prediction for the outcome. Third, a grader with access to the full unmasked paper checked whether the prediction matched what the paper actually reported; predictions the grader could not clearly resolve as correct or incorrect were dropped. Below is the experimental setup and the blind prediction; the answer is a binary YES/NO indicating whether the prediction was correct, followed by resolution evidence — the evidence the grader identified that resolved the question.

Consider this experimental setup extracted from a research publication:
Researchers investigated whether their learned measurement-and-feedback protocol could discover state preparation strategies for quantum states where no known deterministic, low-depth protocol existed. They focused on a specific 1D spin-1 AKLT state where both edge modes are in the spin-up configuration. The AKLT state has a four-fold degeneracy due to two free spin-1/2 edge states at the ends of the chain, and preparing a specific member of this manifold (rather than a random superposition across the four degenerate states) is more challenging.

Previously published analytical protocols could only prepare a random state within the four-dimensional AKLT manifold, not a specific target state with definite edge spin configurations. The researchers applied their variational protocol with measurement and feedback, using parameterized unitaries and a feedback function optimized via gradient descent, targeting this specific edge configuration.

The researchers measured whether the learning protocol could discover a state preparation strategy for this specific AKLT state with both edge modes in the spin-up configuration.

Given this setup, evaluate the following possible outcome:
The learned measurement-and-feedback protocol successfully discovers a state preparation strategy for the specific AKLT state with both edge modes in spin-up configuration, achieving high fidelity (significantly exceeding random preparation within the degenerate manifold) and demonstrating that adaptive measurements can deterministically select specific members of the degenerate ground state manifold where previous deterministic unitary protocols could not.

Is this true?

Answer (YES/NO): YES